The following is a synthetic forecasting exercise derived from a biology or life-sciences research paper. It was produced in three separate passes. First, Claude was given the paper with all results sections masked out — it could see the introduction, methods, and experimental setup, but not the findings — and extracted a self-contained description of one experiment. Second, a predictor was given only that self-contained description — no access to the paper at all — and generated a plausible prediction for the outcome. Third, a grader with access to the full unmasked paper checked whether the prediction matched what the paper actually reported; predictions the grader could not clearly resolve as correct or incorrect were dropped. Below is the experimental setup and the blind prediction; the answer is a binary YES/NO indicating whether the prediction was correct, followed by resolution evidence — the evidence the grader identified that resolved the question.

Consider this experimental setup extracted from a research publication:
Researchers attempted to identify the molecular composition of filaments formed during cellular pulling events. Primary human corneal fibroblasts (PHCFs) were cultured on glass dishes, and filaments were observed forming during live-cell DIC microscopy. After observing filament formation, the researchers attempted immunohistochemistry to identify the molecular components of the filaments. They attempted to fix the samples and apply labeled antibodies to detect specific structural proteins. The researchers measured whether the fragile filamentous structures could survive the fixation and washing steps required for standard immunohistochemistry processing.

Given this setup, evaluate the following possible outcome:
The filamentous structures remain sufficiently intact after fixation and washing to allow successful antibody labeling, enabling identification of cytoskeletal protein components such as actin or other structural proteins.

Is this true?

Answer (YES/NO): NO